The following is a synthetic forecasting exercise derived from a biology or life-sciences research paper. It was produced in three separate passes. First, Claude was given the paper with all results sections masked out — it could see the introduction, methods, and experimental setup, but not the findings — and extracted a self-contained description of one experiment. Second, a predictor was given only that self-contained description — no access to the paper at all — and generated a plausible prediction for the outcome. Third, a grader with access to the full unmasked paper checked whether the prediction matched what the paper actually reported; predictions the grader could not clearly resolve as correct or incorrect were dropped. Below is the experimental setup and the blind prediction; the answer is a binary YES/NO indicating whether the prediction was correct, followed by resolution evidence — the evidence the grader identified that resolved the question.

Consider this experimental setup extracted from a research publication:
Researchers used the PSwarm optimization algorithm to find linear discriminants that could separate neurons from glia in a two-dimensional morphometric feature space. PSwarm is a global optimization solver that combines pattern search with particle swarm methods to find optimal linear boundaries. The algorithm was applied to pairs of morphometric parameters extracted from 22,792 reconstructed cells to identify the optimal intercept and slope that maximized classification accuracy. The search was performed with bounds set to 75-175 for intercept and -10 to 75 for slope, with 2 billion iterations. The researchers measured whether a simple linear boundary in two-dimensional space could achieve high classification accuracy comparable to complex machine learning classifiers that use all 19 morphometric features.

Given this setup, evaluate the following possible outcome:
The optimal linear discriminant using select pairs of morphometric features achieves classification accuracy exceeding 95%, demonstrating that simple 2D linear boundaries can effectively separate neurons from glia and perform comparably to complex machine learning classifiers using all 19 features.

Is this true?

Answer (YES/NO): YES